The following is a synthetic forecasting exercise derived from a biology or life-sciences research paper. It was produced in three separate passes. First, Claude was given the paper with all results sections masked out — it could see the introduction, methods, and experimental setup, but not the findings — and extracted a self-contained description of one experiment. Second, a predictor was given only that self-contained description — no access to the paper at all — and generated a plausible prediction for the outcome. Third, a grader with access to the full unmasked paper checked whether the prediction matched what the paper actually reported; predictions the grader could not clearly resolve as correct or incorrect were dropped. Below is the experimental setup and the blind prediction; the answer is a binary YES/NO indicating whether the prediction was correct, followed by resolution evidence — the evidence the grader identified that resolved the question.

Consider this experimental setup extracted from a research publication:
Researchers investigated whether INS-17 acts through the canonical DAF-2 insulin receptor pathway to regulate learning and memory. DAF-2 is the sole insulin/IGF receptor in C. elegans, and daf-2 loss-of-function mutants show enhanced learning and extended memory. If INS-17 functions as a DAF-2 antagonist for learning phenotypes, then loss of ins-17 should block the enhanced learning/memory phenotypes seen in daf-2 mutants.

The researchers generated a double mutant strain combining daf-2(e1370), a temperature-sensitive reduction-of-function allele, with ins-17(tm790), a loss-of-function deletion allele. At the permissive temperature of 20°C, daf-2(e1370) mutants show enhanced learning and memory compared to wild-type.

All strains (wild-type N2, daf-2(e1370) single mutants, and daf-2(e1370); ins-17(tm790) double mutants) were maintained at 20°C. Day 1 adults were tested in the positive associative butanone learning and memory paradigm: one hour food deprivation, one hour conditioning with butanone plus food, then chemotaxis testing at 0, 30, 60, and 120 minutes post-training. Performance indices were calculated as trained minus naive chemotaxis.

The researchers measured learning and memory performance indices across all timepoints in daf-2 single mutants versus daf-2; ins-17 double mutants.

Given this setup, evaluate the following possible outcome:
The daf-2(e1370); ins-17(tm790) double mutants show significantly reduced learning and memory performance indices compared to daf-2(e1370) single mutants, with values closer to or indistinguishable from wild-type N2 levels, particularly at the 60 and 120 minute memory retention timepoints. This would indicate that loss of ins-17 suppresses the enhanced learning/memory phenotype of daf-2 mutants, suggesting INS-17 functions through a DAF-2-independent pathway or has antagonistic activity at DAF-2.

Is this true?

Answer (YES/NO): NO